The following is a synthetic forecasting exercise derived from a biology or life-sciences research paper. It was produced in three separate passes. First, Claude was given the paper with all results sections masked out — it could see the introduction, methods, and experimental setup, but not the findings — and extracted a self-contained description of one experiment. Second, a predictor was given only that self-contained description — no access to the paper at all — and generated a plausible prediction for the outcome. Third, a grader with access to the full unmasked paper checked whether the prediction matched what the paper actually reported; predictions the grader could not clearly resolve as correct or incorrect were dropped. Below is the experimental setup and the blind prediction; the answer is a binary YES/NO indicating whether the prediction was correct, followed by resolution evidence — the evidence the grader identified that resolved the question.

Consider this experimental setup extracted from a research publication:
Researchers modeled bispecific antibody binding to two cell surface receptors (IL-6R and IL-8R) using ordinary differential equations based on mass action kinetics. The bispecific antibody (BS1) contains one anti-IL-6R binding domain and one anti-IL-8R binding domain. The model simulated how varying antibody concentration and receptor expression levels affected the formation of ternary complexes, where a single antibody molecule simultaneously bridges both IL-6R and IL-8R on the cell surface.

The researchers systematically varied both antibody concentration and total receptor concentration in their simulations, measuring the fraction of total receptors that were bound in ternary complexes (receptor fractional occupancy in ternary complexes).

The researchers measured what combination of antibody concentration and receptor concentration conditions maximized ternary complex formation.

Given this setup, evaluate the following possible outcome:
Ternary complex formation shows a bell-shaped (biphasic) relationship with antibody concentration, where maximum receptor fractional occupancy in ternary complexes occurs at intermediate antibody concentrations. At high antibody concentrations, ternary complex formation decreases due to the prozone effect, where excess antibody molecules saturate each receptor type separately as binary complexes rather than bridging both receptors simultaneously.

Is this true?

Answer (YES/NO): YES